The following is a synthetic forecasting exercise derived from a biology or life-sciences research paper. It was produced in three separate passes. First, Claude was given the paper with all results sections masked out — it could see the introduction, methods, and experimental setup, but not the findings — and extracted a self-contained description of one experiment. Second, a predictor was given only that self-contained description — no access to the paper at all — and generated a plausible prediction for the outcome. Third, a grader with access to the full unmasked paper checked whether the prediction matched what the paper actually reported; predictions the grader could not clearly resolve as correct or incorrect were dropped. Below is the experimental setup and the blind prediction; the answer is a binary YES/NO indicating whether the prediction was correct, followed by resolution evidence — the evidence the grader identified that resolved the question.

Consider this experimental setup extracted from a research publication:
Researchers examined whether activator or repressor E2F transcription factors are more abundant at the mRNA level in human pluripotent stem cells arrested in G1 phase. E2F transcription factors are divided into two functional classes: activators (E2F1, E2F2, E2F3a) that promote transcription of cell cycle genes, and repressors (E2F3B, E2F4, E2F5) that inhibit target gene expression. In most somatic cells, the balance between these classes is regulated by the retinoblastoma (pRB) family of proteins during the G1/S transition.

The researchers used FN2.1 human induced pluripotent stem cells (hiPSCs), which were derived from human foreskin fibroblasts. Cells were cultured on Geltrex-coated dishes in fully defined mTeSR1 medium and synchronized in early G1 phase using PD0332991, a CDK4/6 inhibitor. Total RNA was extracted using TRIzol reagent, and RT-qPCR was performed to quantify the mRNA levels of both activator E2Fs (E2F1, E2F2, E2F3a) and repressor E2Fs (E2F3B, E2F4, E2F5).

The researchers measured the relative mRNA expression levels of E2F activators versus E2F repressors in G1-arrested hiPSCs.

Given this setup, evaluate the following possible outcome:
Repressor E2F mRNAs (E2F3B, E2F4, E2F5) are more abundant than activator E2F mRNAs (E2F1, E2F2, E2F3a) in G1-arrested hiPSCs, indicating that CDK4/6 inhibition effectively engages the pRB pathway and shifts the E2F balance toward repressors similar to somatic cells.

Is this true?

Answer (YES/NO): NO